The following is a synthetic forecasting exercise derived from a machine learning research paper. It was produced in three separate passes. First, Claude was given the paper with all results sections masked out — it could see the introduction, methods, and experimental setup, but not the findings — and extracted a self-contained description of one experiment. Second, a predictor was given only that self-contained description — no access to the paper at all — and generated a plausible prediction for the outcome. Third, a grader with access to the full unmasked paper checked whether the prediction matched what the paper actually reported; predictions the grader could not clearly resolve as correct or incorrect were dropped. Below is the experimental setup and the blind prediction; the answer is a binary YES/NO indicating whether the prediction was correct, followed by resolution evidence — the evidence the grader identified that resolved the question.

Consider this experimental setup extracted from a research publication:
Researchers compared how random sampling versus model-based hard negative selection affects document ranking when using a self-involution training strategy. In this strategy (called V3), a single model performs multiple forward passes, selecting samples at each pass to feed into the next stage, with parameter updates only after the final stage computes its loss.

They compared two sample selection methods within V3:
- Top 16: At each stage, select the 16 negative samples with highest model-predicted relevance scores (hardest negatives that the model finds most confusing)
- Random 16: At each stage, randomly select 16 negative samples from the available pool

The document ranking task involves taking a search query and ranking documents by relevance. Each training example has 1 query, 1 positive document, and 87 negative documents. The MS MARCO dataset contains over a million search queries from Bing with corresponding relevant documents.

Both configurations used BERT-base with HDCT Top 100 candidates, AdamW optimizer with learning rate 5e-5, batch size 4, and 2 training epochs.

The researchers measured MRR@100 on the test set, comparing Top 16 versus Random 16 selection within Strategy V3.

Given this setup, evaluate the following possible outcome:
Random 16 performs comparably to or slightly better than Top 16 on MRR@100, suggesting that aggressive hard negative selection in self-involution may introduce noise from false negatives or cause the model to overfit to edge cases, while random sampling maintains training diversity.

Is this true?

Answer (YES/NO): NO